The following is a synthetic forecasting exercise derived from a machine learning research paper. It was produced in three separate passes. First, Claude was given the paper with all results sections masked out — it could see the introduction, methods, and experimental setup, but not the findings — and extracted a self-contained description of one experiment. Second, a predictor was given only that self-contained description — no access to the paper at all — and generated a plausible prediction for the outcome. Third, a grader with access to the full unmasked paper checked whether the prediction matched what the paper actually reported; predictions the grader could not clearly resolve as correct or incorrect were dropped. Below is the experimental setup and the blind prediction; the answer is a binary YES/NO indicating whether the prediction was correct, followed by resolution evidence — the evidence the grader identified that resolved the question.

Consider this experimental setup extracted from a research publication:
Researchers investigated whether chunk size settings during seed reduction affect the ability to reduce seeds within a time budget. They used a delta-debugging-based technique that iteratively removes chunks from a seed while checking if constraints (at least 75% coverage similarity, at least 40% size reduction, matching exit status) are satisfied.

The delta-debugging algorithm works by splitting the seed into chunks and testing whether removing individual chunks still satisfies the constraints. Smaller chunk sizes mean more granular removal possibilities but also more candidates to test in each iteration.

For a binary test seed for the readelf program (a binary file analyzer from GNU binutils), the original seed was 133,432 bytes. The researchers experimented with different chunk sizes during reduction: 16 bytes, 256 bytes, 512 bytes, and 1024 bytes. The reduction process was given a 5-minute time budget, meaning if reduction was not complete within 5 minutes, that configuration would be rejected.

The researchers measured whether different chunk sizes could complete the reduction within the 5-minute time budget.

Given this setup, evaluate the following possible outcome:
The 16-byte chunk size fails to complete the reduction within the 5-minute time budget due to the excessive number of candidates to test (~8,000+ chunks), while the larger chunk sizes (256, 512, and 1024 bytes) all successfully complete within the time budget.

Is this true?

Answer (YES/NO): NO